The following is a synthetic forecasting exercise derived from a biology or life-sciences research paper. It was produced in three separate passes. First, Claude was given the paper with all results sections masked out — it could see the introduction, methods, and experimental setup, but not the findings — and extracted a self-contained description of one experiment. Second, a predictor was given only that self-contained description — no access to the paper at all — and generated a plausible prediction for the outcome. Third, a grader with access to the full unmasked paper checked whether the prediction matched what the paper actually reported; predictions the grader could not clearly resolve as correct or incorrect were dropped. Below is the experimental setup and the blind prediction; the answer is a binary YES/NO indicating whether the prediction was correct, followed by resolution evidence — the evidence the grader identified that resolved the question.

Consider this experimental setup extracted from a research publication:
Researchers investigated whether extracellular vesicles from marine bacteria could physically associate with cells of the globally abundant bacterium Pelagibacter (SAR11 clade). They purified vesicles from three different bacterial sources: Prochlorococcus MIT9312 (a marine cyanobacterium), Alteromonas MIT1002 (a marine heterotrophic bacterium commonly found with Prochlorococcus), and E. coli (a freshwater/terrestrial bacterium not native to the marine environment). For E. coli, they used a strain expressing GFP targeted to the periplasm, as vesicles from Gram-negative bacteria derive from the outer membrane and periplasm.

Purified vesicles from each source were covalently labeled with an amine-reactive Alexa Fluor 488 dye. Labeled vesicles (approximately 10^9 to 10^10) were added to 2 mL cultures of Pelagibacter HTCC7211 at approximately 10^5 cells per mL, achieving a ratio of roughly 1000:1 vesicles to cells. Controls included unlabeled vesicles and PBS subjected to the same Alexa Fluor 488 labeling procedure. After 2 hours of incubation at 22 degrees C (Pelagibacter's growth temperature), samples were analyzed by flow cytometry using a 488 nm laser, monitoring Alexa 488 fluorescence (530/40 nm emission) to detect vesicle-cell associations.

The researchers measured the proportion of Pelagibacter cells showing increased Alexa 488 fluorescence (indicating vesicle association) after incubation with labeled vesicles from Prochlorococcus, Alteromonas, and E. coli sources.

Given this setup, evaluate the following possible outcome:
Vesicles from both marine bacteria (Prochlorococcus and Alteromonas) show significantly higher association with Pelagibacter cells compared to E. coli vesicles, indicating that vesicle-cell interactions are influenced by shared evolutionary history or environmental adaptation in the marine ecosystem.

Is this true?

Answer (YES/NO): NO